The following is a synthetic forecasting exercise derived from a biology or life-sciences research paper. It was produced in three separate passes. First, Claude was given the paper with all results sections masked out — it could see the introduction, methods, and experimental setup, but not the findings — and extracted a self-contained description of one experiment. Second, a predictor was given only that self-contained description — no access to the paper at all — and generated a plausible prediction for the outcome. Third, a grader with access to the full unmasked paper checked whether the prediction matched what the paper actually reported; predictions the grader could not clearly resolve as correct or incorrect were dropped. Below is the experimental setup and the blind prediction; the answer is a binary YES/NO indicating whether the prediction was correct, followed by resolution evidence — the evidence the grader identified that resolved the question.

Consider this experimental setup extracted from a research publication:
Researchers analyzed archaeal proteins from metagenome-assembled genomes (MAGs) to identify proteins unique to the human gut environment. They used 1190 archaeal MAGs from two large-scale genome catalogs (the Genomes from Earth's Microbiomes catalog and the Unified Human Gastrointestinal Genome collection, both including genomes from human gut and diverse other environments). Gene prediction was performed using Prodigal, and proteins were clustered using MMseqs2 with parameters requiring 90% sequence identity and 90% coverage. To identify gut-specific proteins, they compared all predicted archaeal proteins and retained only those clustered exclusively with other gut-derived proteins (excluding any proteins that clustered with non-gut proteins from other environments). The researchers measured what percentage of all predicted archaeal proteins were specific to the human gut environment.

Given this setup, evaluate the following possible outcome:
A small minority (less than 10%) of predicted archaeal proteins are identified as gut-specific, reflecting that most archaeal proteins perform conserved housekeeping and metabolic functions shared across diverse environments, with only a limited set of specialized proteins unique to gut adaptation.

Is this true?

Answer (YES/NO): NO